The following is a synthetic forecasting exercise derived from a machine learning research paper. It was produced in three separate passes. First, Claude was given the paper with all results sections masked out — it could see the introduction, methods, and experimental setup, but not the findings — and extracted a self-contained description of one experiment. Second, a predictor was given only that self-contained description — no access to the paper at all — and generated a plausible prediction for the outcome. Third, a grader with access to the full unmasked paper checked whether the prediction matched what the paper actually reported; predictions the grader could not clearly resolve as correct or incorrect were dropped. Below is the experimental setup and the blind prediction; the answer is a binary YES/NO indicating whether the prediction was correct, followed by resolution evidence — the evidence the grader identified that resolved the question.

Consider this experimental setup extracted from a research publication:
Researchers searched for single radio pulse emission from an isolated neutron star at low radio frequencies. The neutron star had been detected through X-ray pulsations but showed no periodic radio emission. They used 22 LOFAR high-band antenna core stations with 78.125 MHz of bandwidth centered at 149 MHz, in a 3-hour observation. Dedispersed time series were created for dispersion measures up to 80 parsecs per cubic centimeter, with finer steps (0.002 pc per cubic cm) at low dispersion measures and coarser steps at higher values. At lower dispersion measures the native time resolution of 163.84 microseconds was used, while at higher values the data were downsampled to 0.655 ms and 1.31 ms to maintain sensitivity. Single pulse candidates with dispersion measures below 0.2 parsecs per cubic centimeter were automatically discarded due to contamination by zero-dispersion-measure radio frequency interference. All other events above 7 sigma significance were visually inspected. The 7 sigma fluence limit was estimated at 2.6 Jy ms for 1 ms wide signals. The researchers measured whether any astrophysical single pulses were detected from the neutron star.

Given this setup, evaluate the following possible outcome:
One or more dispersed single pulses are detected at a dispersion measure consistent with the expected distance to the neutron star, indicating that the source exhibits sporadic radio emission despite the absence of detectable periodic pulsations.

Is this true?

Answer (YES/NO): NO